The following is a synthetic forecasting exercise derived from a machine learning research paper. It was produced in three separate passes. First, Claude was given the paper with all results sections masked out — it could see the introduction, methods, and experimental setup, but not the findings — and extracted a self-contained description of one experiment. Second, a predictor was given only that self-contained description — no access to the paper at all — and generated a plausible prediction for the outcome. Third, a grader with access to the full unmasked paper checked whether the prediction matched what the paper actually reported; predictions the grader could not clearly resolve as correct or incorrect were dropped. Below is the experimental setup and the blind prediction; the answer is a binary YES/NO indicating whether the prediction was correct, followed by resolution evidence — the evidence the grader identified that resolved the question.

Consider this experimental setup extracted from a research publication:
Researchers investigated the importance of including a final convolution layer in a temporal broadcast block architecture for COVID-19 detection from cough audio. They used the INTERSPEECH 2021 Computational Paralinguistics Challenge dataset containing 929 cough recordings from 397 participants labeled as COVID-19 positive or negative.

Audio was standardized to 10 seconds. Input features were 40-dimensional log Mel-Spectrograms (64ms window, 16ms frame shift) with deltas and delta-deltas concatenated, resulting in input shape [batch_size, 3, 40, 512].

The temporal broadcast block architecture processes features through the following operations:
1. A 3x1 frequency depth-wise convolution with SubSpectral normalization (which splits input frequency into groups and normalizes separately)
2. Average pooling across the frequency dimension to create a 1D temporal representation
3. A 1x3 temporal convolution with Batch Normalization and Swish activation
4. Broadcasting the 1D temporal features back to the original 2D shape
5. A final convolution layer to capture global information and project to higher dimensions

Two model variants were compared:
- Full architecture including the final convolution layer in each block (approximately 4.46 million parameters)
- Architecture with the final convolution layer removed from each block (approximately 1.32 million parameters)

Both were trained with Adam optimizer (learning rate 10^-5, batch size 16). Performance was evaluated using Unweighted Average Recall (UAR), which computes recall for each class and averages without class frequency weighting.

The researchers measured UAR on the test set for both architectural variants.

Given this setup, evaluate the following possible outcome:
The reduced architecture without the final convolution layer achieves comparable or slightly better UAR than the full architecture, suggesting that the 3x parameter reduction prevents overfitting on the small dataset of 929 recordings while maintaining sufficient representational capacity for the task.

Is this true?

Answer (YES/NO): NO